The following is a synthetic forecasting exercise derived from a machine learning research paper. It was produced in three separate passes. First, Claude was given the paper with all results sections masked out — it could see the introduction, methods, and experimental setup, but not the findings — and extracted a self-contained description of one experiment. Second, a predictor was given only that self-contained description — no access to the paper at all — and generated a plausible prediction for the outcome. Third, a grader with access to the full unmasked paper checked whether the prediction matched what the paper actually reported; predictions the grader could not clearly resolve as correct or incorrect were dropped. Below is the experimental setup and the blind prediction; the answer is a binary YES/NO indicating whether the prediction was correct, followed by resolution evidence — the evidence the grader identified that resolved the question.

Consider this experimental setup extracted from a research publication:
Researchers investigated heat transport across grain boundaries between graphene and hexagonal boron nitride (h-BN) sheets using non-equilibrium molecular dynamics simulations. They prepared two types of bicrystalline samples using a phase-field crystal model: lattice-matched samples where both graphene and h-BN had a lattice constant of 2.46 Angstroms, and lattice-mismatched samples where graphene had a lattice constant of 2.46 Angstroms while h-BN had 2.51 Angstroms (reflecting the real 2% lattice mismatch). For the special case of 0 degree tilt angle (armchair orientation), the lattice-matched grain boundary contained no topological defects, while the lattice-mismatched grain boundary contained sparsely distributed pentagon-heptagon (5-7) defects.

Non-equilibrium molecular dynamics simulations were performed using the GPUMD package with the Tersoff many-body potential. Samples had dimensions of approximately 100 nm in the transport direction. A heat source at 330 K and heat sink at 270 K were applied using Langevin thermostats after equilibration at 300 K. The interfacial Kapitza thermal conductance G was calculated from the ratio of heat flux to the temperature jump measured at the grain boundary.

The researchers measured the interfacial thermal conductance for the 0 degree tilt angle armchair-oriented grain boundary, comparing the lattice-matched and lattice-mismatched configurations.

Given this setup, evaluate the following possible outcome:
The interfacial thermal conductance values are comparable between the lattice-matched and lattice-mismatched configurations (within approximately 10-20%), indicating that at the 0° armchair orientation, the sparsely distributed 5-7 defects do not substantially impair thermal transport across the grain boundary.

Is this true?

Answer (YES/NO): YES